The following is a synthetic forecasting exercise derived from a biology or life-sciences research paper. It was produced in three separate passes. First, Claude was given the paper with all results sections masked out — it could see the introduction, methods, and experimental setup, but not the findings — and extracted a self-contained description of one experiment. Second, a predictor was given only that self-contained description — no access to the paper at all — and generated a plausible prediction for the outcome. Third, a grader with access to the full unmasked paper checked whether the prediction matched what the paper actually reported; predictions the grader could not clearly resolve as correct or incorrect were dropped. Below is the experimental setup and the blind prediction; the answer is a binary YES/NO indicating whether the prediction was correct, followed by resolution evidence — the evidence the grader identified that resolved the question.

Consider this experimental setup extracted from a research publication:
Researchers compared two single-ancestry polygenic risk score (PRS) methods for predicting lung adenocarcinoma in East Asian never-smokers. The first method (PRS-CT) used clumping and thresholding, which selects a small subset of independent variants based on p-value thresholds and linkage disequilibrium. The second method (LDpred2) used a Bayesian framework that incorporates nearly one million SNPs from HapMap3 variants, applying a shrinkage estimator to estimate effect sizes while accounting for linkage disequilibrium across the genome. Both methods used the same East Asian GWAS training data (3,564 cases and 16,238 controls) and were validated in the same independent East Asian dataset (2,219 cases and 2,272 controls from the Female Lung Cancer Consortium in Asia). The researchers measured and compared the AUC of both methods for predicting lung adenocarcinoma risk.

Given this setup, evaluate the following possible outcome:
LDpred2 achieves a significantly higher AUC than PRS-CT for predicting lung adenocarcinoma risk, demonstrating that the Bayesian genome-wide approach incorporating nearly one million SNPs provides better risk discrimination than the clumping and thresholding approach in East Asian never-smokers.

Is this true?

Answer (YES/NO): YES